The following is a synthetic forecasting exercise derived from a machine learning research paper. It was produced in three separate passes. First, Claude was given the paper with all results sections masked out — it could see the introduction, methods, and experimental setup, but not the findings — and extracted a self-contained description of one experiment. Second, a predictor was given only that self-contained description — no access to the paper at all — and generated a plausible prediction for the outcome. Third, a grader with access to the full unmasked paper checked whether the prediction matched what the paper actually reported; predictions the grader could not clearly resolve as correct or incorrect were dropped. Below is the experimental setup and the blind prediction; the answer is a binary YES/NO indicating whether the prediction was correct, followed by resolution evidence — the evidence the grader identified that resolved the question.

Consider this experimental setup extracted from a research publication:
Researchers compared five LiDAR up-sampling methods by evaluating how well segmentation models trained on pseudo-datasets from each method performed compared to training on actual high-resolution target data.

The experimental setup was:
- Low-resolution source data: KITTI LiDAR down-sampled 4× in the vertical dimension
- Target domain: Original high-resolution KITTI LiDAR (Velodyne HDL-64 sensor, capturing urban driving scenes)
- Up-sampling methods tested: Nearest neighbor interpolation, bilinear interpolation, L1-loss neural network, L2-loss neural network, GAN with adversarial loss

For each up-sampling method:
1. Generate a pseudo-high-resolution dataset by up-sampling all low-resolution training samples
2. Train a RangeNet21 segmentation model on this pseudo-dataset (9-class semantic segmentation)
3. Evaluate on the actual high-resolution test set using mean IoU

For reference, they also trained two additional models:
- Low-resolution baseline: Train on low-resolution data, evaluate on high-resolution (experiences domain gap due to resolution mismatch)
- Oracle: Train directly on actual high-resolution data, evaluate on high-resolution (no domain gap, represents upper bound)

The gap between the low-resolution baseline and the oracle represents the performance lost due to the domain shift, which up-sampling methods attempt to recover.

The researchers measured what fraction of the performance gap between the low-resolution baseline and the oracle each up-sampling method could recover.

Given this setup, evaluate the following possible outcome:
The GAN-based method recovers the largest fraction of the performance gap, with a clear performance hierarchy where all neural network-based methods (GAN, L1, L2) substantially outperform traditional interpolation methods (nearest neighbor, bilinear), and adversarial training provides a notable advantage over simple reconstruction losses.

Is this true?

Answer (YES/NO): NO